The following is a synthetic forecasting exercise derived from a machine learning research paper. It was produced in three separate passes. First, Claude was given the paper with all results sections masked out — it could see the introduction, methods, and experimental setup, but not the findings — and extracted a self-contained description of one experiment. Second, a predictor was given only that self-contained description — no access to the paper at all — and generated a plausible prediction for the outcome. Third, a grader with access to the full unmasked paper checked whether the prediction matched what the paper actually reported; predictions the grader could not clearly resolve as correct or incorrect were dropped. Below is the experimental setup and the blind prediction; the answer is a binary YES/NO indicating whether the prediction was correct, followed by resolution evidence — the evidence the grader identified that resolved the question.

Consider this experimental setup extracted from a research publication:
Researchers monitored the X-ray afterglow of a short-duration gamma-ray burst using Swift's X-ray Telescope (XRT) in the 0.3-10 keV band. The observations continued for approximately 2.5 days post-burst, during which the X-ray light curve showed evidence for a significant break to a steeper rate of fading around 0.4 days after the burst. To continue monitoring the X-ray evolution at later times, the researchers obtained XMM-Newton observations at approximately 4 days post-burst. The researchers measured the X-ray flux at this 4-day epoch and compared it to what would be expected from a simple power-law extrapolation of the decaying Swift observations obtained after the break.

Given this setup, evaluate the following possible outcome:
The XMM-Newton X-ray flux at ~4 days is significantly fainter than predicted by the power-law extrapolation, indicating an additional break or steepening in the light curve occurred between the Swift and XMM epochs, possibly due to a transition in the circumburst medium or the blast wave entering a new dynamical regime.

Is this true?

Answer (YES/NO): NO